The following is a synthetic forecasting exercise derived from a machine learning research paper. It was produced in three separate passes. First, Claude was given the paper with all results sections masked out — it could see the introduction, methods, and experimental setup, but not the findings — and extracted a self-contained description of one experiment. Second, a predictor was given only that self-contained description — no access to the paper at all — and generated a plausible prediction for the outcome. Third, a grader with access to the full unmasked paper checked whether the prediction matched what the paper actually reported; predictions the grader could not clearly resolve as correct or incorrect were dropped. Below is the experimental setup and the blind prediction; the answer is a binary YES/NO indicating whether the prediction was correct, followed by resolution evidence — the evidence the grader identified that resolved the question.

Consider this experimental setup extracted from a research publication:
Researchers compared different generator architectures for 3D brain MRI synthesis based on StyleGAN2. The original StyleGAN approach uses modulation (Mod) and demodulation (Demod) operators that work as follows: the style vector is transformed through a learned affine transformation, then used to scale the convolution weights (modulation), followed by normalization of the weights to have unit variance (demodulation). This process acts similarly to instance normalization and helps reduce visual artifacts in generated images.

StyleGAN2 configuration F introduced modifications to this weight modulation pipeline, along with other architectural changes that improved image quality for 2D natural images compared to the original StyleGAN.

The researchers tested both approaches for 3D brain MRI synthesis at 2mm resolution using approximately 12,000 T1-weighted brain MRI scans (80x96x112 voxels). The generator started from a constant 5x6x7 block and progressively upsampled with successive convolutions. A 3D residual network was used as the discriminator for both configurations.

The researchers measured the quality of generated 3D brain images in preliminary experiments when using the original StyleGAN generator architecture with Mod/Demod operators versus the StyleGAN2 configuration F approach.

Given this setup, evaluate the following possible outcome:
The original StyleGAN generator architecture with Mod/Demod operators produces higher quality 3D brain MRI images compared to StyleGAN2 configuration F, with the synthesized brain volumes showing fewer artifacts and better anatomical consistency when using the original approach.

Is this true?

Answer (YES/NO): NO